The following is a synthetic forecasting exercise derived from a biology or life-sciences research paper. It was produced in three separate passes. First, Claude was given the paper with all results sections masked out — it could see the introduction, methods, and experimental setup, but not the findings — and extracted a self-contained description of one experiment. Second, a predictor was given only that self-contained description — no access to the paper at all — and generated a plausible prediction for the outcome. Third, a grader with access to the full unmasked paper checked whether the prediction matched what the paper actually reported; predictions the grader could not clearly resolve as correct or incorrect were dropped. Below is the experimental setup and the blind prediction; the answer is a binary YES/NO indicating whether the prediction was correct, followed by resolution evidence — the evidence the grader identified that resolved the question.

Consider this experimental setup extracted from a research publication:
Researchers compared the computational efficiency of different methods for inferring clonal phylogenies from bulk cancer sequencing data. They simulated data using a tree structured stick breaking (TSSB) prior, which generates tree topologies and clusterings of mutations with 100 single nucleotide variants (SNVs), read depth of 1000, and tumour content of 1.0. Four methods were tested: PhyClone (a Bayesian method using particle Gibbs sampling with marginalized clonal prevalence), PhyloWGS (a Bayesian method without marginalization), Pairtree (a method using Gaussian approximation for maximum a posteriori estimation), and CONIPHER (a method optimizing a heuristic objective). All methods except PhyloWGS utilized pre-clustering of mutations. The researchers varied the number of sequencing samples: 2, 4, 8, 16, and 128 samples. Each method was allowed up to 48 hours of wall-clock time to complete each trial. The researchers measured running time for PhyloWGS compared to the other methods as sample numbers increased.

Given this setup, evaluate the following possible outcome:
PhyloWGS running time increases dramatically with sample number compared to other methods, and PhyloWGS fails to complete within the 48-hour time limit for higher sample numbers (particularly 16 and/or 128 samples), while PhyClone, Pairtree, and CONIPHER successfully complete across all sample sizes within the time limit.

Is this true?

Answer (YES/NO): NO